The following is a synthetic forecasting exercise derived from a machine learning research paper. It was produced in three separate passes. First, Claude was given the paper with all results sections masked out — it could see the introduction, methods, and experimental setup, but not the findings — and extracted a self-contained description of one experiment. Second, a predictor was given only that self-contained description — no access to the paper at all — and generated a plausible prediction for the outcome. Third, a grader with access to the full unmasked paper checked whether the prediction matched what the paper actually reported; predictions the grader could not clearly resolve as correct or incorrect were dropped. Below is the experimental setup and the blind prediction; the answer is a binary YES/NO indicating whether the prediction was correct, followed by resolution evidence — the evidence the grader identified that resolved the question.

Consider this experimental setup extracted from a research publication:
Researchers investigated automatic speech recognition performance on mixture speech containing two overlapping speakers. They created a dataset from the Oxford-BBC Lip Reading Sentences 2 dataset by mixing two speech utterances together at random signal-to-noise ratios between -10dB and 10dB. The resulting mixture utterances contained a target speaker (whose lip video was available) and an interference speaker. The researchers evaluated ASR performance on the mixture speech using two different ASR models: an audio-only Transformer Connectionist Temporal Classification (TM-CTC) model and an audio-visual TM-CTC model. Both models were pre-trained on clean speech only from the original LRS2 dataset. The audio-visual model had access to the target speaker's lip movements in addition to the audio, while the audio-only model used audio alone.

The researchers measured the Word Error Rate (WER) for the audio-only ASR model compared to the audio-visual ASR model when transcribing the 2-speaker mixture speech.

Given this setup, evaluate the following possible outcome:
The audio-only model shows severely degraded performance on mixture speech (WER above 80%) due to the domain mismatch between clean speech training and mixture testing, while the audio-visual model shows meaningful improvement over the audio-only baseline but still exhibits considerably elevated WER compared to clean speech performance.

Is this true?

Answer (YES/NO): YES